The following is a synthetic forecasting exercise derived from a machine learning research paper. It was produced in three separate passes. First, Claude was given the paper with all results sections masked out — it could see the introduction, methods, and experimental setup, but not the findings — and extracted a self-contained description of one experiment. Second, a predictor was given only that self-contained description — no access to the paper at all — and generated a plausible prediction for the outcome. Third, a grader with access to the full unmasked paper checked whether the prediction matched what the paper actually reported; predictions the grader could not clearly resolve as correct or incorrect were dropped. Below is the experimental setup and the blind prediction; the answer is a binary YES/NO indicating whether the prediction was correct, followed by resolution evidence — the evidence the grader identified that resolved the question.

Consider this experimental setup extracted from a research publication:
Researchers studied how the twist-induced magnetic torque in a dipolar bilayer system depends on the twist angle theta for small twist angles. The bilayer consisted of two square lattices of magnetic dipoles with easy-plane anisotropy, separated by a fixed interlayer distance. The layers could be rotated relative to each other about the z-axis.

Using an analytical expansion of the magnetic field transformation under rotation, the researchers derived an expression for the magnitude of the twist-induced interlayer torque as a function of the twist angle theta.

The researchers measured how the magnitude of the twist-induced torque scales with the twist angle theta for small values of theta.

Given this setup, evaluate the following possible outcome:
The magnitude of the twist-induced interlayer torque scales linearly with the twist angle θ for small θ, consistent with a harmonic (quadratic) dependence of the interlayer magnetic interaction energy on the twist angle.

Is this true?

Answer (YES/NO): YES